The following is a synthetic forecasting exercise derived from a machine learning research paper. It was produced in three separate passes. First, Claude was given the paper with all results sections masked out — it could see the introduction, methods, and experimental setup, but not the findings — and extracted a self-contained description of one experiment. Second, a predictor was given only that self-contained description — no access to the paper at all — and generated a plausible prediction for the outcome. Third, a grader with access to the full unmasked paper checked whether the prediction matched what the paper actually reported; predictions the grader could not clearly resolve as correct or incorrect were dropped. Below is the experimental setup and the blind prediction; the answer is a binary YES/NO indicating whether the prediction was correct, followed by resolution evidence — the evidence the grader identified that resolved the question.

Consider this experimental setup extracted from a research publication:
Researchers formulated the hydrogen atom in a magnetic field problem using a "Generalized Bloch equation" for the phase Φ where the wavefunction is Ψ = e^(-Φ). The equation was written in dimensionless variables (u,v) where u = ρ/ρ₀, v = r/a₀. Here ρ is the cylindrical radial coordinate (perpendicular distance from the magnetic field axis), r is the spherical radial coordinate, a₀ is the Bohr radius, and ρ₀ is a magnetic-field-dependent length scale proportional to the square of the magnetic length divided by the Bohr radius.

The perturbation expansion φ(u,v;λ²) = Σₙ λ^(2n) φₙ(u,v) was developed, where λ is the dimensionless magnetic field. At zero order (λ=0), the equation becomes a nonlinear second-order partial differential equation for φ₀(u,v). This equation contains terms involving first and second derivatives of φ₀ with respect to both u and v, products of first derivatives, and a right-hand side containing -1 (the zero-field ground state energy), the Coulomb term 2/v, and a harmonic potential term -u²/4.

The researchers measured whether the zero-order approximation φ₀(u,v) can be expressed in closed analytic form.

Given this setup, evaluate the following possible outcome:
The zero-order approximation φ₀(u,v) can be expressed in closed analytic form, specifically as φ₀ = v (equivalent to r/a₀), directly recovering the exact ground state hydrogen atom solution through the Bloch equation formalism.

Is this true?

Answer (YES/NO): NO